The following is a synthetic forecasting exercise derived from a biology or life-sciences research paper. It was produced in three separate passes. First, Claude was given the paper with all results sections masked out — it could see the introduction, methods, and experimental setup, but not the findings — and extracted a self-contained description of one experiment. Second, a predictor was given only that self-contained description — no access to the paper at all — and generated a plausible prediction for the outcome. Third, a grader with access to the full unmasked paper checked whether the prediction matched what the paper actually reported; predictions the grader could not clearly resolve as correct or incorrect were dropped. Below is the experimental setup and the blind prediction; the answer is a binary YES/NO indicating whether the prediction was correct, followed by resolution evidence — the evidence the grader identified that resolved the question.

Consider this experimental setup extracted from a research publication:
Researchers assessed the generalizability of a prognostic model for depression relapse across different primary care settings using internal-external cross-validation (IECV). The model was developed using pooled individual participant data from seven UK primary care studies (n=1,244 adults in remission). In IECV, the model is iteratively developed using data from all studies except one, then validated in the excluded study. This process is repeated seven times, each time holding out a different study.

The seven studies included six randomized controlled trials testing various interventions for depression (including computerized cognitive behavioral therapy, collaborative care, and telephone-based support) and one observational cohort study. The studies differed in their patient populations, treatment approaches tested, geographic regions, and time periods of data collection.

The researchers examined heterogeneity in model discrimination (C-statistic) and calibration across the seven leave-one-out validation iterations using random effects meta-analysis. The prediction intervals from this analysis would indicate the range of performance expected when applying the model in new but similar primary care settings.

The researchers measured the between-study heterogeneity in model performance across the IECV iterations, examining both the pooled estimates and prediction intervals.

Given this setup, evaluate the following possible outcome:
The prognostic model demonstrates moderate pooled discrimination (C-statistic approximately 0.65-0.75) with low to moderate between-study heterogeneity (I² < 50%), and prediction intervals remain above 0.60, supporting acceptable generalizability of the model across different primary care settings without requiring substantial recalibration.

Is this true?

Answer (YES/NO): NO